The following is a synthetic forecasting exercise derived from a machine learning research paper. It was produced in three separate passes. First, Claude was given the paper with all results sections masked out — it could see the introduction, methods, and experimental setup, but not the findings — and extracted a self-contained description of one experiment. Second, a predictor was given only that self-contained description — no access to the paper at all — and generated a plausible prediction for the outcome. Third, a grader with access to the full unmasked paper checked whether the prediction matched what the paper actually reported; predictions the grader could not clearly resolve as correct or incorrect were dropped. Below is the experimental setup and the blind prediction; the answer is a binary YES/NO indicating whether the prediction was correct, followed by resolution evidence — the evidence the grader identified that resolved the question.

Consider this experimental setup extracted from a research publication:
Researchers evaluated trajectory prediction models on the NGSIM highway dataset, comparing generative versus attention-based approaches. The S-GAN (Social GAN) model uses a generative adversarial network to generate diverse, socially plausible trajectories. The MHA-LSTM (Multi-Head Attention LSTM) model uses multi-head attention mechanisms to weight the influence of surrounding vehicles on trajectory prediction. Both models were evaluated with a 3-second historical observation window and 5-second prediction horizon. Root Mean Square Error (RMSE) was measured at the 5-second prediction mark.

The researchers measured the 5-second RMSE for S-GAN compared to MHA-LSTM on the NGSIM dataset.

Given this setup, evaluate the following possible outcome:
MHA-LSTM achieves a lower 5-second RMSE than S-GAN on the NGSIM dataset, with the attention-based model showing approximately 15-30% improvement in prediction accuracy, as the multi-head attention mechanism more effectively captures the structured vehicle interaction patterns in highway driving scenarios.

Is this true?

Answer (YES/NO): NO